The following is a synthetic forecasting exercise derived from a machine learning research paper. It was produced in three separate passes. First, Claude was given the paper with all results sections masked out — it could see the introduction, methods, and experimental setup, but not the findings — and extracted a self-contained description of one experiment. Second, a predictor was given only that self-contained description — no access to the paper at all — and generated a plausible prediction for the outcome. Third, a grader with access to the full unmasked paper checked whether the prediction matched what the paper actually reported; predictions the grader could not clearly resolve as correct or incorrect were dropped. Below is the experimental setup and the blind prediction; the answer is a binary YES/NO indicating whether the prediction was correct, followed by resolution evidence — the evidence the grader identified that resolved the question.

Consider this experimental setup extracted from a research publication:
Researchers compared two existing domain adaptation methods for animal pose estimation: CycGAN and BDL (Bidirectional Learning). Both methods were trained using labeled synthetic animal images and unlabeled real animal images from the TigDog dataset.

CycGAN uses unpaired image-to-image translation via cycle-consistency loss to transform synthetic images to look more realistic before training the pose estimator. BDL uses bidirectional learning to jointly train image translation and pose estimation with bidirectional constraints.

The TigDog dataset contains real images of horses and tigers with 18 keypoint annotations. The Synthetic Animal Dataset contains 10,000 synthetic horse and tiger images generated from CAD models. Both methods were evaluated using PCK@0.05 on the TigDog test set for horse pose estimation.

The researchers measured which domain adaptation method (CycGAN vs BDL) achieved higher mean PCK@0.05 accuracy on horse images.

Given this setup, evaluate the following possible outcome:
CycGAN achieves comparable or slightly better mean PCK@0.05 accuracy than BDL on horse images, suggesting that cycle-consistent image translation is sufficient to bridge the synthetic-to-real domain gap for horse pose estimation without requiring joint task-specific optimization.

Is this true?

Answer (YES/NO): NO